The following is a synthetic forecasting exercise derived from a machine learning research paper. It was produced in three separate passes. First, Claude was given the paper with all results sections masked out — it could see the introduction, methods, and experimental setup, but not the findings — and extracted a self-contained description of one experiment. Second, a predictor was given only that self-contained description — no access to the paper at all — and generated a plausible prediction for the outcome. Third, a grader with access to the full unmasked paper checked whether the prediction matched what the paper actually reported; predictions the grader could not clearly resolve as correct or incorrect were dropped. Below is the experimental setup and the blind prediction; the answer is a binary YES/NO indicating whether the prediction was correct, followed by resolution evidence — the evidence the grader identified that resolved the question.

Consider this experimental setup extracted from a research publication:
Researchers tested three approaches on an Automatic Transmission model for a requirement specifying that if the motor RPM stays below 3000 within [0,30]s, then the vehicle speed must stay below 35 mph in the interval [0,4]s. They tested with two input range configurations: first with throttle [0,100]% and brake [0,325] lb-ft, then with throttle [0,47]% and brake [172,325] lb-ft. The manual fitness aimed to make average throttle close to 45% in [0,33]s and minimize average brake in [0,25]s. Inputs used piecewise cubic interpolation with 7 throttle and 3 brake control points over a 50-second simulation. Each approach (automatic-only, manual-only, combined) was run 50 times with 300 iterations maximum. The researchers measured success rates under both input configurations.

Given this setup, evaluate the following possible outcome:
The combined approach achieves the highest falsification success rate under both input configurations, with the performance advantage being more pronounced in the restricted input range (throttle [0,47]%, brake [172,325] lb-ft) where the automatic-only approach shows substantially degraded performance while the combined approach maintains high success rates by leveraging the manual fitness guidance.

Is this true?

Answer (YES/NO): NO